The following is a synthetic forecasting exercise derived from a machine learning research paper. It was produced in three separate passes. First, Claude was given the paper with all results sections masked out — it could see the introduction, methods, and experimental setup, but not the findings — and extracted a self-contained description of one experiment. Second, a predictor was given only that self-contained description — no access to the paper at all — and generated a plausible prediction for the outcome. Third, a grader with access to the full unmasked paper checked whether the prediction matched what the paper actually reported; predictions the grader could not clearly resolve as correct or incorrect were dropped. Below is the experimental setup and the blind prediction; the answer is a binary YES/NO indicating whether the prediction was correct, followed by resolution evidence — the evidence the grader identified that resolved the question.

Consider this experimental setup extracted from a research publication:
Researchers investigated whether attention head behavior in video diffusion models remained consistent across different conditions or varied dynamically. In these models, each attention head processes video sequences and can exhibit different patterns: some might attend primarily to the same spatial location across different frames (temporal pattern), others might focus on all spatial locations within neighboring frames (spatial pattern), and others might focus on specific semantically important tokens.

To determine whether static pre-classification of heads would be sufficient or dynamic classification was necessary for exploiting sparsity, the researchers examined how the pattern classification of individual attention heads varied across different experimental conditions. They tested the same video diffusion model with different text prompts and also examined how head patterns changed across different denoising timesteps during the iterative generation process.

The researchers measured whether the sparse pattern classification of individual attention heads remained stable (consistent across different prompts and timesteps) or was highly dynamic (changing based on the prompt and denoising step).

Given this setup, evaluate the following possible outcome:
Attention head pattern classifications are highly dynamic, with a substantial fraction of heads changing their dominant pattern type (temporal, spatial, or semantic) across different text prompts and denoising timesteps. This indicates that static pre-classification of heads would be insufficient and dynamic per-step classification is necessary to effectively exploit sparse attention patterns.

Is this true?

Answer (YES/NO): YES